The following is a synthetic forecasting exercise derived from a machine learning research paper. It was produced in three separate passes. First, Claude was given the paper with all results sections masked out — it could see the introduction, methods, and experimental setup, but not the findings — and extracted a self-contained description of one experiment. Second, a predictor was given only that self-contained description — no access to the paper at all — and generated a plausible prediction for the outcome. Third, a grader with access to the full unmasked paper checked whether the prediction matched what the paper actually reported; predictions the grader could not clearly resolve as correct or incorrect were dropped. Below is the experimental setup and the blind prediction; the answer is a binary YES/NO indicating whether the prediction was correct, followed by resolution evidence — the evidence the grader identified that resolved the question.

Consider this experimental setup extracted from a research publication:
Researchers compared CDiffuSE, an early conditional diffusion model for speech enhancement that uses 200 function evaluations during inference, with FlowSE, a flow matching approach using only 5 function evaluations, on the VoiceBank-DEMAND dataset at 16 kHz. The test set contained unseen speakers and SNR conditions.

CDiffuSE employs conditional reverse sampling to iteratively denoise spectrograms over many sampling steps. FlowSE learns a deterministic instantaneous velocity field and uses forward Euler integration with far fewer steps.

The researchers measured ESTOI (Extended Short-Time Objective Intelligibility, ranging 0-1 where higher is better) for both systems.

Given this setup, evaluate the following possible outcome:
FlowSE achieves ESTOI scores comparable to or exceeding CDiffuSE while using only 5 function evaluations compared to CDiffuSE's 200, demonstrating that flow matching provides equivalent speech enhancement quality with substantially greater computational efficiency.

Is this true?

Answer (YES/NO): YES